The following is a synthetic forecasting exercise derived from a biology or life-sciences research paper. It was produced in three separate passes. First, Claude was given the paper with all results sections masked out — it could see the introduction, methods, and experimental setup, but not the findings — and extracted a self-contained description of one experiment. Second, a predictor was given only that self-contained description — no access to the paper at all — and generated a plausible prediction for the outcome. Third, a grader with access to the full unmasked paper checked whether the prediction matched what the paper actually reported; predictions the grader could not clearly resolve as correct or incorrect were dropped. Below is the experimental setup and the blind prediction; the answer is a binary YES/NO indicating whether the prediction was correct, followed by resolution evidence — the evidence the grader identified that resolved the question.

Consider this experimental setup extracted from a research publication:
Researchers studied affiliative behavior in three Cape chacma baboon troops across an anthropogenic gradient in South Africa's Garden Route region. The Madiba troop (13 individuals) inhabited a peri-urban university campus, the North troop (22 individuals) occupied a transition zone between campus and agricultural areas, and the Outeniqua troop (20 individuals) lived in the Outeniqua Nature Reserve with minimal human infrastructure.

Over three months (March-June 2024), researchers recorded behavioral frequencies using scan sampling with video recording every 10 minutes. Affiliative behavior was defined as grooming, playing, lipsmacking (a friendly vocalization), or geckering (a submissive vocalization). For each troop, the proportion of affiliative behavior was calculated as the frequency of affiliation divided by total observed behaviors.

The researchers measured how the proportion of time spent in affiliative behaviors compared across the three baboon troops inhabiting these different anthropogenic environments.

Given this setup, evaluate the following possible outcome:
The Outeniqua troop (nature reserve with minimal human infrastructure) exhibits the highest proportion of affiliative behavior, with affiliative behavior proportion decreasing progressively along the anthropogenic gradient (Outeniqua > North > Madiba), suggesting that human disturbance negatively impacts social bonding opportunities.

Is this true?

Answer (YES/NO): NO